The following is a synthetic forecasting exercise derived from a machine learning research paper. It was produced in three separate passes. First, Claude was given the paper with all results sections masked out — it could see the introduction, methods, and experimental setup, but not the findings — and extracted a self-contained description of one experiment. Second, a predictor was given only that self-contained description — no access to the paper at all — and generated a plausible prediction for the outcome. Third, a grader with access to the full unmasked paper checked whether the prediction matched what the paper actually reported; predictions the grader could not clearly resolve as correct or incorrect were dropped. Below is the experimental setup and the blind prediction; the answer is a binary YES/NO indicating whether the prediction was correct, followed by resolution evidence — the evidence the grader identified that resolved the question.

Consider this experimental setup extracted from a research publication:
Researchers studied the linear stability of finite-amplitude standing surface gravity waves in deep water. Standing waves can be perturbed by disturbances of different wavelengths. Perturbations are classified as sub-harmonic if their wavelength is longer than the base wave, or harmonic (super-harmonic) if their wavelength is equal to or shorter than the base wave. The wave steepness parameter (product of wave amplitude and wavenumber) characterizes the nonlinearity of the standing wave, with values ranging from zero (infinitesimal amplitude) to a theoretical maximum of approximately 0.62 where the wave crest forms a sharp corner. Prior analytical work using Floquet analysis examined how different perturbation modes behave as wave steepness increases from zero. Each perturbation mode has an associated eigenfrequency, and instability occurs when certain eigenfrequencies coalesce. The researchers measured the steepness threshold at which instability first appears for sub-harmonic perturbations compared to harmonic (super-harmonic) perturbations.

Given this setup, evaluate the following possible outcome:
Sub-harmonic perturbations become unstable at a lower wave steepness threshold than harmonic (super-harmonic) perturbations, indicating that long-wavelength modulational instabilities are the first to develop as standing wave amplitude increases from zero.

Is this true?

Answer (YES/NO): YES